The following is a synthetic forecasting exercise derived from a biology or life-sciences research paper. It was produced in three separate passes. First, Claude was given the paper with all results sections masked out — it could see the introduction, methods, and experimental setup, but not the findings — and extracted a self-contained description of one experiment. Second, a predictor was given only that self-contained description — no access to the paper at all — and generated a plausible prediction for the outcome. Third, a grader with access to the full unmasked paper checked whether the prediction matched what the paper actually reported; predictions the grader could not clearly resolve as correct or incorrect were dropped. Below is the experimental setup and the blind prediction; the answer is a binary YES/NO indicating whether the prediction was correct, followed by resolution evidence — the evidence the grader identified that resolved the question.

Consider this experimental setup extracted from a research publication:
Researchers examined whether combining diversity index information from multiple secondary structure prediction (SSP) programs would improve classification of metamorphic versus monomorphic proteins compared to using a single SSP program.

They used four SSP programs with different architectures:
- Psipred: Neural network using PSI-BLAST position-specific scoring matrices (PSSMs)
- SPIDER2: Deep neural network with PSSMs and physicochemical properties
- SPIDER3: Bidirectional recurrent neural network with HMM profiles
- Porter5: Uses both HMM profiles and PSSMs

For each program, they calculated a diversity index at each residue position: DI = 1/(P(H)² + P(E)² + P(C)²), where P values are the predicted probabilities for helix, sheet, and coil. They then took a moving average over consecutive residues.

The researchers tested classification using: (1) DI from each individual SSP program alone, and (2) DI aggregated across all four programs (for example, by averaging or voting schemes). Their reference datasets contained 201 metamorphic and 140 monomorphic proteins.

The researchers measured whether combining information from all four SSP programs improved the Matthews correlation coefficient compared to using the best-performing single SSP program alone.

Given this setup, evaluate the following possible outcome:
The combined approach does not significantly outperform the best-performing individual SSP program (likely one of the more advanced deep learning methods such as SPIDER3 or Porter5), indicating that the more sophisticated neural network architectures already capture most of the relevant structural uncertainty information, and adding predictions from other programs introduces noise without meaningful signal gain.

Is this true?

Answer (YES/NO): NO